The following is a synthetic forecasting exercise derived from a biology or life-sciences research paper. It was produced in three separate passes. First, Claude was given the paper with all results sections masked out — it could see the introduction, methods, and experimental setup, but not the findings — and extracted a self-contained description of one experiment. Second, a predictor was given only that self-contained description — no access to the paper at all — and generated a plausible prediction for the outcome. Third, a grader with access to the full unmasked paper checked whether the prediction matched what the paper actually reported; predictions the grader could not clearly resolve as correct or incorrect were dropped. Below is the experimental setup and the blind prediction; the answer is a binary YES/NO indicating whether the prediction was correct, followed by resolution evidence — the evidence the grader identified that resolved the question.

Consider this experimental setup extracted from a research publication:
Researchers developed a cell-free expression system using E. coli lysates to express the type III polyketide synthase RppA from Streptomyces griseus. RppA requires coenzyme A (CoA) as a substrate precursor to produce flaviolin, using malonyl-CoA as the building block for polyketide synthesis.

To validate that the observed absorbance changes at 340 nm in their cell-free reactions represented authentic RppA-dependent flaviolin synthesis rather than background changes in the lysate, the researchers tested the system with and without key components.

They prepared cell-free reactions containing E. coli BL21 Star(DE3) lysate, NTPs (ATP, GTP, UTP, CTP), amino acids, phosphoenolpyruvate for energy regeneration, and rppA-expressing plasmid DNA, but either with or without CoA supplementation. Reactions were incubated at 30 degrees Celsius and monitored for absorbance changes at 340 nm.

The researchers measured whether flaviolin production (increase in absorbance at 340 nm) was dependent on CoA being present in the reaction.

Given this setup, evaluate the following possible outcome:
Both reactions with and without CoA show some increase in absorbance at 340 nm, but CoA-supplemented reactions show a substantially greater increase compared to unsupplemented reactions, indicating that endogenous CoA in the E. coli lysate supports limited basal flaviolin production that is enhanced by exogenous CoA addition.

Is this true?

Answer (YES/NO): YES